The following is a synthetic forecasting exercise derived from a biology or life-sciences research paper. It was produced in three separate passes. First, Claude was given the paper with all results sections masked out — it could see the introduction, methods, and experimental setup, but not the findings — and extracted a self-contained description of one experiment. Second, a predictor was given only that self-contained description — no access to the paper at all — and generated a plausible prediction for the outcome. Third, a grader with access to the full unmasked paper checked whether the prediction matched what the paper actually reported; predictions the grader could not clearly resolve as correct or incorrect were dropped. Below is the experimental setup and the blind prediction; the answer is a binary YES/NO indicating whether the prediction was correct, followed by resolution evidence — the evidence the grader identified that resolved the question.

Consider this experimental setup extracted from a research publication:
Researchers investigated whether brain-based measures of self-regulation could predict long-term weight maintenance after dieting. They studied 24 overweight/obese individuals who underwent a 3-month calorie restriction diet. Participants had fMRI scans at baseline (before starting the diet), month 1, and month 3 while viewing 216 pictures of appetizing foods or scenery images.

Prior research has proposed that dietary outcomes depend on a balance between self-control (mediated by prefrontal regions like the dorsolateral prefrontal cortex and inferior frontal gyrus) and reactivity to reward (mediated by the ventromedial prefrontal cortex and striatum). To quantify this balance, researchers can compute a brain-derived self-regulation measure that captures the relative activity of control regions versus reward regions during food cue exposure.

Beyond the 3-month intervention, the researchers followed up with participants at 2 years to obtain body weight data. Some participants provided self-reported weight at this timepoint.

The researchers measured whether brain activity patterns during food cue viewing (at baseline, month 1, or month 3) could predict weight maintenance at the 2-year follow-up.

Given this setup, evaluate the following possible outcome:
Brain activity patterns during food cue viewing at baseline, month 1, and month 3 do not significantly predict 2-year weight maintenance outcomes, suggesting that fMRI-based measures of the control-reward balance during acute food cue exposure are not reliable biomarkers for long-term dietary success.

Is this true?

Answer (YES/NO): NO